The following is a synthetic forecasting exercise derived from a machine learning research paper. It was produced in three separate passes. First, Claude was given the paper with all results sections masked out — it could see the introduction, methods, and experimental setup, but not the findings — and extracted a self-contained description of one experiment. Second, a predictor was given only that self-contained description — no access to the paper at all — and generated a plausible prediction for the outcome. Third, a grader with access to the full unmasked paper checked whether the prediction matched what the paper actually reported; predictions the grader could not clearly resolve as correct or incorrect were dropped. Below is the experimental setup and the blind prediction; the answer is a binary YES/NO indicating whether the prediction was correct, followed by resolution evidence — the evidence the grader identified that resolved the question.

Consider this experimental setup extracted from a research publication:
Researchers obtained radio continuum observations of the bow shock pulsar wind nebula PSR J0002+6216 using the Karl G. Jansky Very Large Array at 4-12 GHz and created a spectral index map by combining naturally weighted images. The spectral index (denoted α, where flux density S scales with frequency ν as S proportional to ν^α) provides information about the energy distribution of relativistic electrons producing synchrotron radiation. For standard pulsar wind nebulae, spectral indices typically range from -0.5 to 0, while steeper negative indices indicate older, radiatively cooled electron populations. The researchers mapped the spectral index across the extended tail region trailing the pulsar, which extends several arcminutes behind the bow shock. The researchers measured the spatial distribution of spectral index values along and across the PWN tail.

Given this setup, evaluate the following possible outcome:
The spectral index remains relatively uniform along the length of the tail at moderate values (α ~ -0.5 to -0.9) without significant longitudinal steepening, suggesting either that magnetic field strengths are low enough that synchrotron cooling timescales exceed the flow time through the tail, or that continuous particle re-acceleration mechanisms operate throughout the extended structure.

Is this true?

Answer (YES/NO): NO